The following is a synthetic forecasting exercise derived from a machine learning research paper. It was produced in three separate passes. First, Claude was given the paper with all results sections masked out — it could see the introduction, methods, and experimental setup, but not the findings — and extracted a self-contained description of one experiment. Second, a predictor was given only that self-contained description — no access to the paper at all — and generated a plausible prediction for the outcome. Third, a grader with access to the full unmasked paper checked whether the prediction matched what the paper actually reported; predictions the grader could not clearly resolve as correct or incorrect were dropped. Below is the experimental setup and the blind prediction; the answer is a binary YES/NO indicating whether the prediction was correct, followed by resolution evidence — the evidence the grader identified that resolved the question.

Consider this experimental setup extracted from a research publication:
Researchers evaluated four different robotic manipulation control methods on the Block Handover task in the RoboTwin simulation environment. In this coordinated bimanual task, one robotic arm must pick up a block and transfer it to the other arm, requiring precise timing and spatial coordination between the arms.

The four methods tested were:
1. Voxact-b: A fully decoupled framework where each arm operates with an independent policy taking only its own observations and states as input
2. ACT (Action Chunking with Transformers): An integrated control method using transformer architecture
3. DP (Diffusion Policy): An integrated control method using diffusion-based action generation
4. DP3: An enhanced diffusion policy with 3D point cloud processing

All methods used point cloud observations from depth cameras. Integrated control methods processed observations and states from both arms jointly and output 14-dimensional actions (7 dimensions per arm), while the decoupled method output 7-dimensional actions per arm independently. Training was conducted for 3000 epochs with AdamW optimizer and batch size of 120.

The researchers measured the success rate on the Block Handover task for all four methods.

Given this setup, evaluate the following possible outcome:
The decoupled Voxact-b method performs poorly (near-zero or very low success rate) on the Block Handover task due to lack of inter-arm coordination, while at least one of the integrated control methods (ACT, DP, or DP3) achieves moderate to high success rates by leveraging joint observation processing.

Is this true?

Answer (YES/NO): NO